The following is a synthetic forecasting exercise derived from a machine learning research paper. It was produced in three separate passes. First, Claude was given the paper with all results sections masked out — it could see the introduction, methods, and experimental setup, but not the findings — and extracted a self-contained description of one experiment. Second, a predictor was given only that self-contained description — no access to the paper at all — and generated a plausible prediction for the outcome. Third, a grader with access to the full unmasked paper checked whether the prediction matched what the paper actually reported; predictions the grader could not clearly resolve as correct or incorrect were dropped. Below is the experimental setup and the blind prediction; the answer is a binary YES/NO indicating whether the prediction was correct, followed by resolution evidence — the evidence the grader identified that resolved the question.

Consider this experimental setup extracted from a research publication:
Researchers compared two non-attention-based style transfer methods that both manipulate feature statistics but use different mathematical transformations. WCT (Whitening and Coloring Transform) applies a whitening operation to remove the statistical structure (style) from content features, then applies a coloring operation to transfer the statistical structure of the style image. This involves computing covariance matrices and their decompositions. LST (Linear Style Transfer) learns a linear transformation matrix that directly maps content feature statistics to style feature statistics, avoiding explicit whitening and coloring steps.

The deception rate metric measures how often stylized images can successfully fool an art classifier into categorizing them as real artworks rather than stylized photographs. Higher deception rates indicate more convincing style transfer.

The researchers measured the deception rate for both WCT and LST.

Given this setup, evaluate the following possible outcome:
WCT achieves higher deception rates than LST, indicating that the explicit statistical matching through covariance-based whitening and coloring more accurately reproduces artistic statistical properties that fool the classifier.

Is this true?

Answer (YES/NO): NO